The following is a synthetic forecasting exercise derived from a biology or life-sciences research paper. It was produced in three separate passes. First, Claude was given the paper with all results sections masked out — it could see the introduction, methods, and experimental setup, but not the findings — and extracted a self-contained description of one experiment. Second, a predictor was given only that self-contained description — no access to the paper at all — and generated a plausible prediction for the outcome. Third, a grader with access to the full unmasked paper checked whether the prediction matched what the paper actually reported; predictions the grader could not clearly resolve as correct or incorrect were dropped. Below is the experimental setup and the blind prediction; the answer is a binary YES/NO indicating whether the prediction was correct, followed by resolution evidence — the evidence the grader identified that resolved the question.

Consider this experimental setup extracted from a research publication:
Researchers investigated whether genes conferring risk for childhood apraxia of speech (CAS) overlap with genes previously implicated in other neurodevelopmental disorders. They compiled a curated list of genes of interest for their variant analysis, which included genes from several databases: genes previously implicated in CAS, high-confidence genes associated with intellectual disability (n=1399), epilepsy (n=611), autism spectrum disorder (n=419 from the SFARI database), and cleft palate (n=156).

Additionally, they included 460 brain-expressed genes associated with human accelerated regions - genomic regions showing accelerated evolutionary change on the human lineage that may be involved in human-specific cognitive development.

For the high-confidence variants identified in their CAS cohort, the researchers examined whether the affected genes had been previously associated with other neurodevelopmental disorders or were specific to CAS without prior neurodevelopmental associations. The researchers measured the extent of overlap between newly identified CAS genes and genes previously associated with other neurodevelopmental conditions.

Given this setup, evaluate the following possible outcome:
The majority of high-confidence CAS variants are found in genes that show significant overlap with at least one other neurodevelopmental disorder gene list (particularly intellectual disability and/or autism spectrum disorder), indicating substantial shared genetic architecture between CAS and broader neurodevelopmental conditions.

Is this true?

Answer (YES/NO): YES